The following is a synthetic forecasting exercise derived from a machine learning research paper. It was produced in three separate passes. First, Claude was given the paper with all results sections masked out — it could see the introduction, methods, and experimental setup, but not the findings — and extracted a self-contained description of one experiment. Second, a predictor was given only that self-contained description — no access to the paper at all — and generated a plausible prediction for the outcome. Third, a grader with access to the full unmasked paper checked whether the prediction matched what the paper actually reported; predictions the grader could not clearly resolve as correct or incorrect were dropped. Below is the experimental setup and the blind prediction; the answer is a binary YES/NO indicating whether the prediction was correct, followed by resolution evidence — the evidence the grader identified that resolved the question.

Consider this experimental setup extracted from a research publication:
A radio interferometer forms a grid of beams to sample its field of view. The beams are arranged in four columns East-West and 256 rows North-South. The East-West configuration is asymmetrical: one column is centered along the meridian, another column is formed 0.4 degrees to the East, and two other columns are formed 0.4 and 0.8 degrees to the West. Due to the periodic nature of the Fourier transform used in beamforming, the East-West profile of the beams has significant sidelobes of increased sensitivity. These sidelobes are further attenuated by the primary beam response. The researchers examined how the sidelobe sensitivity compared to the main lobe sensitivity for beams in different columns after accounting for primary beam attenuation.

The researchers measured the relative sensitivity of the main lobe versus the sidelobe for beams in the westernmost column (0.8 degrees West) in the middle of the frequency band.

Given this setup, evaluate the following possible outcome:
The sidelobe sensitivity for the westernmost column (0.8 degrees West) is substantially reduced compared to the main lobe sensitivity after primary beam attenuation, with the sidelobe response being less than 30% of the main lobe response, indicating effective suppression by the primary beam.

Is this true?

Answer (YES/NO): NO